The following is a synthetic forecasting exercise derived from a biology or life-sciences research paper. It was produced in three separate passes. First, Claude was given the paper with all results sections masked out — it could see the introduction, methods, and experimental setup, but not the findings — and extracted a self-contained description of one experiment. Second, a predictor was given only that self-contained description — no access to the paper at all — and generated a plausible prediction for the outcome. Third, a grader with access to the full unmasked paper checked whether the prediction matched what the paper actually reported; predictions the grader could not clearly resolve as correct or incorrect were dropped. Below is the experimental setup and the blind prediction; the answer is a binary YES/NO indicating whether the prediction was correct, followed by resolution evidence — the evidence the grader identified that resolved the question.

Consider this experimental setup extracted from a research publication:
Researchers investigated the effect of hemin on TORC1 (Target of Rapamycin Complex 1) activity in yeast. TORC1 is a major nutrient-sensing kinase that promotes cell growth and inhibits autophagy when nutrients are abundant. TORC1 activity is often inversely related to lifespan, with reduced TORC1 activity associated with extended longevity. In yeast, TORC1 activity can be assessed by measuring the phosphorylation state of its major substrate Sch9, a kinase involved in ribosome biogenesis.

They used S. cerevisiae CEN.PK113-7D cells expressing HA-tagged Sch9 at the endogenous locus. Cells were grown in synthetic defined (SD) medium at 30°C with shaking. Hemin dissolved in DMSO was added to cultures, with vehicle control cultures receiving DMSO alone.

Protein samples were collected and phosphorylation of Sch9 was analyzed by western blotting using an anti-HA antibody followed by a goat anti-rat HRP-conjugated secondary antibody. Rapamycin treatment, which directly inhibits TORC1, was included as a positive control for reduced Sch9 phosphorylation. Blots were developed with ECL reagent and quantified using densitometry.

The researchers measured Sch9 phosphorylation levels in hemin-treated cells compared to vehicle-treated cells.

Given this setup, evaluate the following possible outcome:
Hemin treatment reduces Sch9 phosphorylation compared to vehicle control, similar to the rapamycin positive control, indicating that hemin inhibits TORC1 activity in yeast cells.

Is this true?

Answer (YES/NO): NO